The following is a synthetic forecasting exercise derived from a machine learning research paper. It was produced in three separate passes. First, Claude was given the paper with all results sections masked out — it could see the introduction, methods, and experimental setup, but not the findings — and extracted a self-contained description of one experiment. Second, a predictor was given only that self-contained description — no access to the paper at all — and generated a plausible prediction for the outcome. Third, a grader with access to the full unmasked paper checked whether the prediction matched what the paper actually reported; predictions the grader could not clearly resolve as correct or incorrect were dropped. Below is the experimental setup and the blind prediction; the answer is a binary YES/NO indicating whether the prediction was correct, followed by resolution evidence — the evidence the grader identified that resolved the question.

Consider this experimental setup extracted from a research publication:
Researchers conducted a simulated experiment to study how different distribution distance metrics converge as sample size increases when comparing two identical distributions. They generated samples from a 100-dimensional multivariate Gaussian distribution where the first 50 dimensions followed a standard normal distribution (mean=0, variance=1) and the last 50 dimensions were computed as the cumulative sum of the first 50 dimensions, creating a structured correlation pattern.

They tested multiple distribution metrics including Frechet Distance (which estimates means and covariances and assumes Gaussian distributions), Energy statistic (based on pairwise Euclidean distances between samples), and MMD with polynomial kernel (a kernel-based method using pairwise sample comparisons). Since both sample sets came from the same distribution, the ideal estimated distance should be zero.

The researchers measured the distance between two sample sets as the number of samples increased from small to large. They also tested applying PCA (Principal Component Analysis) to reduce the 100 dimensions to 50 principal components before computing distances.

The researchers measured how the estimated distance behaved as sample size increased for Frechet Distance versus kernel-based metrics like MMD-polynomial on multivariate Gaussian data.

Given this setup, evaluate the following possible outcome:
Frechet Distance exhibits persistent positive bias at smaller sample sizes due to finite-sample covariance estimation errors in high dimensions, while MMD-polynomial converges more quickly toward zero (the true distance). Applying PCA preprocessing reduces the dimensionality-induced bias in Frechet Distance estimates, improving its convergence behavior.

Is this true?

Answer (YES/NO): YES